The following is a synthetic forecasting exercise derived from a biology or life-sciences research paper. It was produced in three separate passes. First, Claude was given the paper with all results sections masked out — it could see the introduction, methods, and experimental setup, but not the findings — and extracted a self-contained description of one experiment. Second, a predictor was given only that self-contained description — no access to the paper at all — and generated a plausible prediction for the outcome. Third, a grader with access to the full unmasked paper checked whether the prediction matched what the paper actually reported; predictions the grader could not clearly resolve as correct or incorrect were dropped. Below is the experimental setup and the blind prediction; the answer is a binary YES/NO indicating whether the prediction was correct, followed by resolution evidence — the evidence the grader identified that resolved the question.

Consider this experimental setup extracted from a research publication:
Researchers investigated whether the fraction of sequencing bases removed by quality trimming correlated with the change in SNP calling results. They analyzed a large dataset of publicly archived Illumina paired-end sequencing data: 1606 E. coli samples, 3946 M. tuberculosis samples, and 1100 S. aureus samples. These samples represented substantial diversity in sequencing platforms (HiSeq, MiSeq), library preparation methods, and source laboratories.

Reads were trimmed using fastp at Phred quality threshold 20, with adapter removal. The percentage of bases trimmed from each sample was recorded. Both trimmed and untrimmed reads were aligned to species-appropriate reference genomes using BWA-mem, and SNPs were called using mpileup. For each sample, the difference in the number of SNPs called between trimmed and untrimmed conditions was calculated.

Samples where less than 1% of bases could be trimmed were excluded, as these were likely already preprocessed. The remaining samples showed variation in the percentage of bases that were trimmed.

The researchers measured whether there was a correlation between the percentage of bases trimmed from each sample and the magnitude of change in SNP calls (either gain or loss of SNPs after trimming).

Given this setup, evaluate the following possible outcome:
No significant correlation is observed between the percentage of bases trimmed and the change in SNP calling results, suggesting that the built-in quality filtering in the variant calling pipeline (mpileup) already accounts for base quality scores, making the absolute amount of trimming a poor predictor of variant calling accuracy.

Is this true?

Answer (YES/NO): NO